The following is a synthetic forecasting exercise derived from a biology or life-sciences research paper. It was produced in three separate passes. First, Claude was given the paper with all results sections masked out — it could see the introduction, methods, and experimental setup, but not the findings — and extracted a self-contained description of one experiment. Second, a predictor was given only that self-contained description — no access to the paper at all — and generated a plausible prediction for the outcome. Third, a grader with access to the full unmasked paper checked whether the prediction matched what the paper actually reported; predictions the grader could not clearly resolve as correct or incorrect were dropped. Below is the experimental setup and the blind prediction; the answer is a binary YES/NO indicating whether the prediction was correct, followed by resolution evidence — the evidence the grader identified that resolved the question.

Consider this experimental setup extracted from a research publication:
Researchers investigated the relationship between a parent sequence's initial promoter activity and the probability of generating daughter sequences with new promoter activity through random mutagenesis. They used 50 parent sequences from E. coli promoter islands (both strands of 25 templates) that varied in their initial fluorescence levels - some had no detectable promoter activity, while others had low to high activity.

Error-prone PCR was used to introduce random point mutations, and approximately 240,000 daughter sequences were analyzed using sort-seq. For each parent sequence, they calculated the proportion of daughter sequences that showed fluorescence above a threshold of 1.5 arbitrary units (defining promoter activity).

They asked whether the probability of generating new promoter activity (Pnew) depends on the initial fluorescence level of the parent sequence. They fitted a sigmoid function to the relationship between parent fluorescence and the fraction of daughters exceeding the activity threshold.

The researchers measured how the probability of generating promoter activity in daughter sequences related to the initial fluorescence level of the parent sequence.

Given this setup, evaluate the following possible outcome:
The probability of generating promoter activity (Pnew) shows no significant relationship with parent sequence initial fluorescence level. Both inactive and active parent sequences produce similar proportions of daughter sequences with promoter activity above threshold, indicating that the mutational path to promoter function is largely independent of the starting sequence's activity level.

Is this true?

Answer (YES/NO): NO